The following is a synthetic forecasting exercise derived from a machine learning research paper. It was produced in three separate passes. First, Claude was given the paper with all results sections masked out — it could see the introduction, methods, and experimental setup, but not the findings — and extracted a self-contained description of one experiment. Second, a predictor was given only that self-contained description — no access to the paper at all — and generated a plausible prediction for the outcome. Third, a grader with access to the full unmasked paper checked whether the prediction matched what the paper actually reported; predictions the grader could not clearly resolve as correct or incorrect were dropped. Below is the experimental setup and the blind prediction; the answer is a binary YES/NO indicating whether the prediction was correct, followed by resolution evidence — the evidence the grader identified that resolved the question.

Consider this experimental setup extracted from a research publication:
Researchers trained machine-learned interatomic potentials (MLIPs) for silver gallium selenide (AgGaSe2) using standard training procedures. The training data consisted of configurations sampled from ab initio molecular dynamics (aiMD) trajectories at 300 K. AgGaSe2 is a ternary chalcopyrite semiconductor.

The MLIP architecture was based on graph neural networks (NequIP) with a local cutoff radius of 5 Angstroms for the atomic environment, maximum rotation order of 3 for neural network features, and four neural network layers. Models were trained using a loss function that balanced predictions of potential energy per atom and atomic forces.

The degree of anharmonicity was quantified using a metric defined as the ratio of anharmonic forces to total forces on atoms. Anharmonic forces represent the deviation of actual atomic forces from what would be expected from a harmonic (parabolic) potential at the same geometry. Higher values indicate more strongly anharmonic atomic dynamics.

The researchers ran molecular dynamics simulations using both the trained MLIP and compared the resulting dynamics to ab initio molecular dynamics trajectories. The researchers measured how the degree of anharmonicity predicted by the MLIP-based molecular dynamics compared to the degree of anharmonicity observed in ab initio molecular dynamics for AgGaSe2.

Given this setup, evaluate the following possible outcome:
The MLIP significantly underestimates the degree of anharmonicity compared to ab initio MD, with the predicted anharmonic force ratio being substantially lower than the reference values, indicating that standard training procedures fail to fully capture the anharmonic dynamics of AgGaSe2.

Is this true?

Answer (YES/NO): NO